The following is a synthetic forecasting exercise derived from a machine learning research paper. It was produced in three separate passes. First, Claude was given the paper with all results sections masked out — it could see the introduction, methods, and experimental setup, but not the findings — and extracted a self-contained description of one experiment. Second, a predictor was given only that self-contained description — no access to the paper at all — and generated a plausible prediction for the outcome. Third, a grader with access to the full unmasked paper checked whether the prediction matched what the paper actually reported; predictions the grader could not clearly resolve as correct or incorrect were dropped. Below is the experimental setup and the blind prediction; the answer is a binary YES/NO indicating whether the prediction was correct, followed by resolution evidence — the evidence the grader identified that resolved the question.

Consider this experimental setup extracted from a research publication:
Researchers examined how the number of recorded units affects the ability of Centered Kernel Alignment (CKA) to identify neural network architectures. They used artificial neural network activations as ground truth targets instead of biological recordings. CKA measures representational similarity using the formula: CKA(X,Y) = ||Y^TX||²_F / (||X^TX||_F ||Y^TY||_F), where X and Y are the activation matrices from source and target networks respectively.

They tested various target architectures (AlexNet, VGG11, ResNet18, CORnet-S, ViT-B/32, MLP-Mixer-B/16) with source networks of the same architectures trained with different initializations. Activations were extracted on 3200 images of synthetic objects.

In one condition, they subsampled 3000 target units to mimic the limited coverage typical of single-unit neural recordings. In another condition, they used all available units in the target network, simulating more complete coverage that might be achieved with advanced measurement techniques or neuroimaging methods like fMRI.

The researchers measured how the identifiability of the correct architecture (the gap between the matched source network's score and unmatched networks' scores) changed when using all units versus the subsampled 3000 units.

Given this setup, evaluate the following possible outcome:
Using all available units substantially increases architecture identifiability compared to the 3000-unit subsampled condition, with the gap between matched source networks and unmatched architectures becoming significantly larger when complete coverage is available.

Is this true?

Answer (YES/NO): YES